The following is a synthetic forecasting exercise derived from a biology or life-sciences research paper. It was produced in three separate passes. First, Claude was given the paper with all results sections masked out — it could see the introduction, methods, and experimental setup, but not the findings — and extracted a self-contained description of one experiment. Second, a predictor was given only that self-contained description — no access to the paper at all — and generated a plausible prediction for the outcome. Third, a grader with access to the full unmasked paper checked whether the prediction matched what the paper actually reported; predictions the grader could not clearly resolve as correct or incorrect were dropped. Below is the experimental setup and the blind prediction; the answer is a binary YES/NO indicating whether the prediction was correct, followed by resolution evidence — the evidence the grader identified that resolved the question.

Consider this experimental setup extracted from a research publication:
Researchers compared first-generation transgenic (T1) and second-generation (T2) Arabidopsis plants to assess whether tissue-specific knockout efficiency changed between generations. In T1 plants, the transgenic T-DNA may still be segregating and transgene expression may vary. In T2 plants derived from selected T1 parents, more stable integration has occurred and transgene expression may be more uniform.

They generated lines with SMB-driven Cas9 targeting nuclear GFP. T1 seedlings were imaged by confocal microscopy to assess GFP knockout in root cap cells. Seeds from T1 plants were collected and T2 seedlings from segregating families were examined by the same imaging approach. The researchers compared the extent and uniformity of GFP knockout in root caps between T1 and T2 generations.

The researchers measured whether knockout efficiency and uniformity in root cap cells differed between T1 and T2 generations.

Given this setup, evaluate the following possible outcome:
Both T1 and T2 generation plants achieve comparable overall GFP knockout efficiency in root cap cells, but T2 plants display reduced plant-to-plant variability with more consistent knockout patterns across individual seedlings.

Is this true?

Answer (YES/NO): NO